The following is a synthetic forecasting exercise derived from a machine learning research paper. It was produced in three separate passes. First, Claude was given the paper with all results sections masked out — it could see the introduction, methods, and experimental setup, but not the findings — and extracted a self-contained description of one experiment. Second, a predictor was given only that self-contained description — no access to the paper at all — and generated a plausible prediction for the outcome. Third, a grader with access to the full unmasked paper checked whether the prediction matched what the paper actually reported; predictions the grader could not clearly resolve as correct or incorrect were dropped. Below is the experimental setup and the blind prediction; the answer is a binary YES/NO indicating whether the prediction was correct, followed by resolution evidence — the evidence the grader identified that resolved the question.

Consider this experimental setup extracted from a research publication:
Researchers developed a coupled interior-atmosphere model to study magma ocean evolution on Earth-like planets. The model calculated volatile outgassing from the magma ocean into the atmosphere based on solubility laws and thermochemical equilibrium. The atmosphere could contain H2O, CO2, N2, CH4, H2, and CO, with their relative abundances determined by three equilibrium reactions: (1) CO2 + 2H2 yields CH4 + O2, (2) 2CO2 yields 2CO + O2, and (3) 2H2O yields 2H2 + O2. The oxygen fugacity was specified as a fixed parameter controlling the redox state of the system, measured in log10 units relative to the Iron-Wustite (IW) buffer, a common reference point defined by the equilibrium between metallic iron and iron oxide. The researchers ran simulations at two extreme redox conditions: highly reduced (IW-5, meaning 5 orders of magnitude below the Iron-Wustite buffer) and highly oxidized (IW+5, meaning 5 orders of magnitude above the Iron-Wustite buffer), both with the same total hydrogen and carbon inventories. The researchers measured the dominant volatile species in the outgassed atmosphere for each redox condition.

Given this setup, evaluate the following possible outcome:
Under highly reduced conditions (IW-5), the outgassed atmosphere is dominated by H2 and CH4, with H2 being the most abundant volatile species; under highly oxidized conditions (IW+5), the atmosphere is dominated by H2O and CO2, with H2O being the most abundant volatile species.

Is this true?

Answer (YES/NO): NO